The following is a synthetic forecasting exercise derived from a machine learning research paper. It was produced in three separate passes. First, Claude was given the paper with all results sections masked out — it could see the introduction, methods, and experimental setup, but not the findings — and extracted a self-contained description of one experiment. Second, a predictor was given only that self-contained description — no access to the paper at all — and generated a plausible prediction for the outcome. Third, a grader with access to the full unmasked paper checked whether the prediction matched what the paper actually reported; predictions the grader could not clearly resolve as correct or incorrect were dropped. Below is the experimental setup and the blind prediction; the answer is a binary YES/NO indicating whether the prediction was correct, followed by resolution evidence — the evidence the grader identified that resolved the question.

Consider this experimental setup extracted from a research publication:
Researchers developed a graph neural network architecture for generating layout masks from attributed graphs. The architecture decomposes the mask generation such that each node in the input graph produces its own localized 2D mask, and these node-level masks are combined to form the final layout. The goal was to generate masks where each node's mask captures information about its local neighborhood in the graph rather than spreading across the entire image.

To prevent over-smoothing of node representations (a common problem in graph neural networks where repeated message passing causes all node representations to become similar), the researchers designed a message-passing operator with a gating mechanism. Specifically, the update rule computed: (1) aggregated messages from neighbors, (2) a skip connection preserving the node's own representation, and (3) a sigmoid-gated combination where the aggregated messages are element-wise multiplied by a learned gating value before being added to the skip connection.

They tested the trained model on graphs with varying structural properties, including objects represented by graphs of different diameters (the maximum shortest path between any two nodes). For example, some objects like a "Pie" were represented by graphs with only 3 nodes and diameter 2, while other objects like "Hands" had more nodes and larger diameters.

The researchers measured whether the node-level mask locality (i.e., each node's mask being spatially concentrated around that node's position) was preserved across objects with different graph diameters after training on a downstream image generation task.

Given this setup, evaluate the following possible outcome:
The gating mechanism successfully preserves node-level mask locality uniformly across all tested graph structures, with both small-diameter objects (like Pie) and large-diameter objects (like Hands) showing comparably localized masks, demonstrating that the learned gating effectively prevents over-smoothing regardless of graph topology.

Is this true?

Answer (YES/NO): NO